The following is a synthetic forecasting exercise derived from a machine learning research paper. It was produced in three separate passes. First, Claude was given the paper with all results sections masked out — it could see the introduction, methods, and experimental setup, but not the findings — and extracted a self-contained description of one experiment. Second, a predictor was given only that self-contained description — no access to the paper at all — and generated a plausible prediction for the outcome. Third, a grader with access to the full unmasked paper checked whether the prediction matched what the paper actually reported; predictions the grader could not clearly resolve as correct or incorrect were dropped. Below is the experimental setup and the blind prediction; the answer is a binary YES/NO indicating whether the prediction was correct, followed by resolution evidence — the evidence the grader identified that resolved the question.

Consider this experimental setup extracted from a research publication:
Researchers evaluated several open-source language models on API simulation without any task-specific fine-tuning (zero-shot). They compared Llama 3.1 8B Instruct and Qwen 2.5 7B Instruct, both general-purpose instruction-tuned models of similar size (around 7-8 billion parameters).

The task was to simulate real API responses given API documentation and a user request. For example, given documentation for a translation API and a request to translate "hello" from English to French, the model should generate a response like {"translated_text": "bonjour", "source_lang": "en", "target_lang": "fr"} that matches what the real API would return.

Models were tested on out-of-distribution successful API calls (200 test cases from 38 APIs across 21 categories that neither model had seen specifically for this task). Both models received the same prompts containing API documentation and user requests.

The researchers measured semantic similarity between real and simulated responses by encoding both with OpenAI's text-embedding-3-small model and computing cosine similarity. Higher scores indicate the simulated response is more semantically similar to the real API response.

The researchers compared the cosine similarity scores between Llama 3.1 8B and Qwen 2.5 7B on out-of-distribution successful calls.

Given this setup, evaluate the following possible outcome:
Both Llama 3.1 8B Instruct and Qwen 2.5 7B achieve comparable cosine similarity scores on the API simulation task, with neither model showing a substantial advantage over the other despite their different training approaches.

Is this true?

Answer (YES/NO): NO